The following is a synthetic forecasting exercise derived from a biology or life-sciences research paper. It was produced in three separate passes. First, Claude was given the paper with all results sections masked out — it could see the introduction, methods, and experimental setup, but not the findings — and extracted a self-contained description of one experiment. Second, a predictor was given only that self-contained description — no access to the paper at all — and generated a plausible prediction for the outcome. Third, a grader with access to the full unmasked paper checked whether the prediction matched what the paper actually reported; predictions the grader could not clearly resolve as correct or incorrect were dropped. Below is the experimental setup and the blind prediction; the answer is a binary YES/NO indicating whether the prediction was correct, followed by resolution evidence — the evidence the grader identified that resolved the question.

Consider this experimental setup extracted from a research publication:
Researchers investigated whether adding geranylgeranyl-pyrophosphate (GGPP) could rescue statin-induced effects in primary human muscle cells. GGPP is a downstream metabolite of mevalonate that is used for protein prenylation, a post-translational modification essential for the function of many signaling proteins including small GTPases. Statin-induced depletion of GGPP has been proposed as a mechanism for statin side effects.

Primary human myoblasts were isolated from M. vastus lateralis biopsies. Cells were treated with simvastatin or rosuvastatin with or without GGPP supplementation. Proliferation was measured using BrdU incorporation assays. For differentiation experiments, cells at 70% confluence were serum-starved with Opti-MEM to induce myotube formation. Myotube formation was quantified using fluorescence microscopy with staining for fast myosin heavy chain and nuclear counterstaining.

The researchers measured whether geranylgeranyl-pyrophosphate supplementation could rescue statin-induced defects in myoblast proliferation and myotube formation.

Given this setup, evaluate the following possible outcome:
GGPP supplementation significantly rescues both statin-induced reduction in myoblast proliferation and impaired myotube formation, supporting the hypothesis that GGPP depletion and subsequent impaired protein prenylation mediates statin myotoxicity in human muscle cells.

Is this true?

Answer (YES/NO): NO